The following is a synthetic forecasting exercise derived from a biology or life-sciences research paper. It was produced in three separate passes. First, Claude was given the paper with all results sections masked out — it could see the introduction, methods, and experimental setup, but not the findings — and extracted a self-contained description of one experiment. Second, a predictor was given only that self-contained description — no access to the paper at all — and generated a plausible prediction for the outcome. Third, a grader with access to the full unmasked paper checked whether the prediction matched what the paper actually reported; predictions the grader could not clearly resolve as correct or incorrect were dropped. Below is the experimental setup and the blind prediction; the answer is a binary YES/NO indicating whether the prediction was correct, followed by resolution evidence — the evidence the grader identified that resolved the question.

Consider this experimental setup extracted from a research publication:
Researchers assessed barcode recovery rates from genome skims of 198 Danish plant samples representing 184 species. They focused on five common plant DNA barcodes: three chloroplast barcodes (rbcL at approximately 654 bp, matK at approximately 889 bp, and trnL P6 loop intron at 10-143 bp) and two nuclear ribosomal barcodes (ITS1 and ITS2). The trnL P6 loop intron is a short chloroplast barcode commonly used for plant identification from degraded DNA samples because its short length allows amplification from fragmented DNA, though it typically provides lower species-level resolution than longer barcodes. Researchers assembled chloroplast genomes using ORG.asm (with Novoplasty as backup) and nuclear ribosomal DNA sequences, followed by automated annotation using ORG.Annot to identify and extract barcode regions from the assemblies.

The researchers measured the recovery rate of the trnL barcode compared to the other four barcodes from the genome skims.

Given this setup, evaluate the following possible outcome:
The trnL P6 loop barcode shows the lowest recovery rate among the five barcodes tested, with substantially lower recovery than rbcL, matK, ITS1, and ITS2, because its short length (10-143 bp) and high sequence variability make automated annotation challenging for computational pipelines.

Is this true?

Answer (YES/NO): YES